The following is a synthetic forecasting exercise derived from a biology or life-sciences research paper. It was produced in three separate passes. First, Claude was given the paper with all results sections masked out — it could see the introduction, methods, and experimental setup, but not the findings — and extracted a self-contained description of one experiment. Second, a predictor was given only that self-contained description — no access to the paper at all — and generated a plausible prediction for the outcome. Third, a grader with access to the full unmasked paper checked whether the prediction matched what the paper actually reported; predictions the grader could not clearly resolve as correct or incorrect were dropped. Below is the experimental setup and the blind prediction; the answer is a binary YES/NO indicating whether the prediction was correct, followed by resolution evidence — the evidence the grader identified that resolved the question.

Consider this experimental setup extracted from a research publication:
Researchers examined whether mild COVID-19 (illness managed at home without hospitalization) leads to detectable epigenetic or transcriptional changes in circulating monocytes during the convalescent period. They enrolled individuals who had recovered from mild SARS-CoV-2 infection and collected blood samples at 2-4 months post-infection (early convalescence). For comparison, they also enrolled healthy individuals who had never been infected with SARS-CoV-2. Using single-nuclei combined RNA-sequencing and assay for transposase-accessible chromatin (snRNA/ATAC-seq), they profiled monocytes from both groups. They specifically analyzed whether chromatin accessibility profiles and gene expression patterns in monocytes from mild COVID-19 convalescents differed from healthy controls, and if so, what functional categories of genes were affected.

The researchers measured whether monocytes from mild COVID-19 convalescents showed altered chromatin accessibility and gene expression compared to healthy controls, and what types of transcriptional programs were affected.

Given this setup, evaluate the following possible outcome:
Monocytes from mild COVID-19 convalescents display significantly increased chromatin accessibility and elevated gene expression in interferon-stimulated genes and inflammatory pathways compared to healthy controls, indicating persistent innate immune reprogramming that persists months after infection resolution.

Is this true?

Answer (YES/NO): NO